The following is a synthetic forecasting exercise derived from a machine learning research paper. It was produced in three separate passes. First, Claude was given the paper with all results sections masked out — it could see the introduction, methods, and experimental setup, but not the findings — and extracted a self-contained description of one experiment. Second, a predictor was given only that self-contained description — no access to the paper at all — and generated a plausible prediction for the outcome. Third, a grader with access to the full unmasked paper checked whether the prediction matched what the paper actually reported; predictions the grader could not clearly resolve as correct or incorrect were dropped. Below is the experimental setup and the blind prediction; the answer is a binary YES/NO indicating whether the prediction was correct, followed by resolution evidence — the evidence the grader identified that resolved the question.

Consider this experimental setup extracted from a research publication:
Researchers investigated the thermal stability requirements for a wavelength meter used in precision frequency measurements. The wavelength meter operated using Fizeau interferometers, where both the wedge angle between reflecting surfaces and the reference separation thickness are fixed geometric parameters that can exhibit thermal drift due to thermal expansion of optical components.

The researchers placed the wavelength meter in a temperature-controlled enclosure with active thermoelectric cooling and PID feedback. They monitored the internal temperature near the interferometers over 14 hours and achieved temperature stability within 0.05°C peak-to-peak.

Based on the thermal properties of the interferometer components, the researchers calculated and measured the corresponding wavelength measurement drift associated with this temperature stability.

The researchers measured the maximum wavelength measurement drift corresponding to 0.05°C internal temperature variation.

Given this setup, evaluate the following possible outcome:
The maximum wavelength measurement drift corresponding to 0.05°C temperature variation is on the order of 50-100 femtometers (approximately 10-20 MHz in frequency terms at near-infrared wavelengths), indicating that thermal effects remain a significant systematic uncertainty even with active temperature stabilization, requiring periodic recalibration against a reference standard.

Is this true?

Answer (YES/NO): NO